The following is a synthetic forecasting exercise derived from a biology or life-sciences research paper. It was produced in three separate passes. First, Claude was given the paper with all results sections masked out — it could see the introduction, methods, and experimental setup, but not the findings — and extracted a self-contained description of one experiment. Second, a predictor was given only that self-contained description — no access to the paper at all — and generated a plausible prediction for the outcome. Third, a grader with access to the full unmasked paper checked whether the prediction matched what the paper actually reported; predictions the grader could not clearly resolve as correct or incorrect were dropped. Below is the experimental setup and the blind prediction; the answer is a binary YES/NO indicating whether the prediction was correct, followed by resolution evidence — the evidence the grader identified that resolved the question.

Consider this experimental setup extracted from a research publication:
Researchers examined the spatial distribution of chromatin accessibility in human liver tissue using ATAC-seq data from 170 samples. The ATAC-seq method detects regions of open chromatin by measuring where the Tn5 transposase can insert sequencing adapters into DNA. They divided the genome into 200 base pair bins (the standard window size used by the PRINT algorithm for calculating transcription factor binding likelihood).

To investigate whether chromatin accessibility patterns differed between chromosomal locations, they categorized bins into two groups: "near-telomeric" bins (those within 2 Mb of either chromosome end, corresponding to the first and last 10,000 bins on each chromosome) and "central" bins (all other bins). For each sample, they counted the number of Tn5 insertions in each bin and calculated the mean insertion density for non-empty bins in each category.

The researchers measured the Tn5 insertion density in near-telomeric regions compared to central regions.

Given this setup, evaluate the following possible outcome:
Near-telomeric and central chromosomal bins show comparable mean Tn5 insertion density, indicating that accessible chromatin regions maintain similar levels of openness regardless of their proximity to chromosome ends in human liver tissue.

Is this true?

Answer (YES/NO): NO